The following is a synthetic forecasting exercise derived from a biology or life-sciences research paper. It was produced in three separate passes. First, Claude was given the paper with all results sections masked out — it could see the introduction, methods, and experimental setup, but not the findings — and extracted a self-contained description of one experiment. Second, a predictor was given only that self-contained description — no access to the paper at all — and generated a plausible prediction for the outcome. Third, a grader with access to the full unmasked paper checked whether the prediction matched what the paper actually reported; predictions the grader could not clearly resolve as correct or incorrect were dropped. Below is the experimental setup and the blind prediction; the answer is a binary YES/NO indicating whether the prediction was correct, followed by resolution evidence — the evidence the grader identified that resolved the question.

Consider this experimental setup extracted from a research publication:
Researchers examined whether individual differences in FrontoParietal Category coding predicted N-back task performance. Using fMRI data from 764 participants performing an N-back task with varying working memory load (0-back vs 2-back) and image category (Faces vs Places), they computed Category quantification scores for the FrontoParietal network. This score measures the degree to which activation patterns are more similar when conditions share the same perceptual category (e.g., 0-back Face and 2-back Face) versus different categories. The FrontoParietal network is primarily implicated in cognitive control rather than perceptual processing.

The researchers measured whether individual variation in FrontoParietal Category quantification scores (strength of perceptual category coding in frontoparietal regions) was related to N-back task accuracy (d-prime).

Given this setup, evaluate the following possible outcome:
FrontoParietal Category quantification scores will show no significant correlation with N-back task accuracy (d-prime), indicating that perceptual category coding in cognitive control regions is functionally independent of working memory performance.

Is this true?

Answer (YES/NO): NO